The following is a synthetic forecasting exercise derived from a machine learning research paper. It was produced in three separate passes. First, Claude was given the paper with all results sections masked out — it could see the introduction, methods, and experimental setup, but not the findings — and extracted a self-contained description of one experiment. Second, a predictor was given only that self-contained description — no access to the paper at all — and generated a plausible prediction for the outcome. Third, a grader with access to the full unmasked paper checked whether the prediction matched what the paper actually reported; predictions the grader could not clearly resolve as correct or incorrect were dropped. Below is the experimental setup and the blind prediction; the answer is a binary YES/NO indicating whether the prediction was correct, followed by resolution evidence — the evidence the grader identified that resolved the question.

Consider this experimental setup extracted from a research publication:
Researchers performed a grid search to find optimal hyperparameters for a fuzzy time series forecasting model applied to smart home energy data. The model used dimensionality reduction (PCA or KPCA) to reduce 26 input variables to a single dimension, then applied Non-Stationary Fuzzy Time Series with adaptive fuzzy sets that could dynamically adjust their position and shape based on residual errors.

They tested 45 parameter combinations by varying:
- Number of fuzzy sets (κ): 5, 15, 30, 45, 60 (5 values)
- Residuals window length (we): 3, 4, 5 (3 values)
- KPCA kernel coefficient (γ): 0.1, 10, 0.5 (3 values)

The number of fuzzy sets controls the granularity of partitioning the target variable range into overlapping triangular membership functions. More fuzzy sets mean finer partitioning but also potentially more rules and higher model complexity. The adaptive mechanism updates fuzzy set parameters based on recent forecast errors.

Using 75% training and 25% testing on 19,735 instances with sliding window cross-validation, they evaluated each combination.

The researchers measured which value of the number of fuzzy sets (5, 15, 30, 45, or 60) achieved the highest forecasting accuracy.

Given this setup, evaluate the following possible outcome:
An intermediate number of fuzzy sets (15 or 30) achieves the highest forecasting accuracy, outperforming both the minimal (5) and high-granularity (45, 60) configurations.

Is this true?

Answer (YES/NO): NO